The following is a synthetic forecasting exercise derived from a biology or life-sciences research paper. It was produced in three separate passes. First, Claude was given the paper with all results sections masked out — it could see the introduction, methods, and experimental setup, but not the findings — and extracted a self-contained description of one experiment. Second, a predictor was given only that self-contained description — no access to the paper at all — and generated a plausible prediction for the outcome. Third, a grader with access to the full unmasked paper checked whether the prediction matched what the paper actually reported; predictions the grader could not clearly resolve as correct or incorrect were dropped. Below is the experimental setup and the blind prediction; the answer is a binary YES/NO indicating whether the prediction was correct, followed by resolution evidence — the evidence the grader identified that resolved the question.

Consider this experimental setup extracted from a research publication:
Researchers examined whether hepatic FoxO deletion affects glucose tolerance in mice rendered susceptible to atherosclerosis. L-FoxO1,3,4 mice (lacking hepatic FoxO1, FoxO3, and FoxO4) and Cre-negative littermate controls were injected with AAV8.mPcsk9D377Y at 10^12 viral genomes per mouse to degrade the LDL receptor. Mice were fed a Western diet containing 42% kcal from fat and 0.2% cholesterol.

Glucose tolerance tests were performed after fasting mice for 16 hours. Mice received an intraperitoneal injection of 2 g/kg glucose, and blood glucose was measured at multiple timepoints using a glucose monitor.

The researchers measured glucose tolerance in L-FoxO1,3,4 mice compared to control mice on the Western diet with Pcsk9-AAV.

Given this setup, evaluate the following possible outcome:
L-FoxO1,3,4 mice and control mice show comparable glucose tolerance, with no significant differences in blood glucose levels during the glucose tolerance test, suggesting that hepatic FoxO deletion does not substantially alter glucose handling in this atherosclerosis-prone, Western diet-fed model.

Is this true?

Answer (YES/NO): NO